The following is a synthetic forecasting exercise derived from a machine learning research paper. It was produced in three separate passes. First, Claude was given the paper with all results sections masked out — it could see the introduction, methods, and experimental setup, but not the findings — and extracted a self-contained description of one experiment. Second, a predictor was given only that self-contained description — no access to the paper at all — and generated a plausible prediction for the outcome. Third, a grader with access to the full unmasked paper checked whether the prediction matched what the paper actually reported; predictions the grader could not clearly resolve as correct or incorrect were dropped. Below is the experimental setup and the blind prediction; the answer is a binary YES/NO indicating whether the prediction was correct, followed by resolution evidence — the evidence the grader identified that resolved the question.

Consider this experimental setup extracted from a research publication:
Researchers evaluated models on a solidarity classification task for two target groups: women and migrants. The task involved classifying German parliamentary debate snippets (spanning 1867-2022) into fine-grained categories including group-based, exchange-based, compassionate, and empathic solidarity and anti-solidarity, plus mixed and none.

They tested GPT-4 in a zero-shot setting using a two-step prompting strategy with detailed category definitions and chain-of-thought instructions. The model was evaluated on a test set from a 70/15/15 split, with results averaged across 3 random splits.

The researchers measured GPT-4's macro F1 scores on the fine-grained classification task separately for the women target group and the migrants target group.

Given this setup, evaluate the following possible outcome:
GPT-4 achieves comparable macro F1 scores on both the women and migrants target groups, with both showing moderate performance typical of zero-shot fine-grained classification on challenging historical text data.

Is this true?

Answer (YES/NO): NO